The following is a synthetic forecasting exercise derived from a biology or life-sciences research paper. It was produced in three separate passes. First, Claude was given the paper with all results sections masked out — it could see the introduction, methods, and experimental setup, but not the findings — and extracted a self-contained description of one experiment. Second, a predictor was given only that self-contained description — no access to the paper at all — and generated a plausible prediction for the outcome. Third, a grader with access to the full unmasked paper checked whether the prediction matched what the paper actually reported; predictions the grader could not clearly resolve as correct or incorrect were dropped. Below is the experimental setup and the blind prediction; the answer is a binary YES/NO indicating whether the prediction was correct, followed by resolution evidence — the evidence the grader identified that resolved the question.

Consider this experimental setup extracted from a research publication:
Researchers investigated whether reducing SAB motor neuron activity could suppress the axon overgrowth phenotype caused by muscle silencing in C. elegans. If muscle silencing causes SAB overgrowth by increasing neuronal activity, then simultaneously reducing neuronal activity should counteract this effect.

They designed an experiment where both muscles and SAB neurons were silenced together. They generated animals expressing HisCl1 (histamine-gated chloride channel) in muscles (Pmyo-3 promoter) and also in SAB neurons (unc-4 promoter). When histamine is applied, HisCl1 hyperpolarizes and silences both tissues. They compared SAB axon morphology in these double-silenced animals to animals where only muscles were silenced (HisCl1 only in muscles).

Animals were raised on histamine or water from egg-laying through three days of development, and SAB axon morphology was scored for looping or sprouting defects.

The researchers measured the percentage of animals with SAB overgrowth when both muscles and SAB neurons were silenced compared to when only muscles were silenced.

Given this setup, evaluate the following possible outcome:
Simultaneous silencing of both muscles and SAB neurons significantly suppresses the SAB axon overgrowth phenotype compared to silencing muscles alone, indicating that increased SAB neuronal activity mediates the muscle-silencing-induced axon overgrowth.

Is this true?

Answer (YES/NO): YES